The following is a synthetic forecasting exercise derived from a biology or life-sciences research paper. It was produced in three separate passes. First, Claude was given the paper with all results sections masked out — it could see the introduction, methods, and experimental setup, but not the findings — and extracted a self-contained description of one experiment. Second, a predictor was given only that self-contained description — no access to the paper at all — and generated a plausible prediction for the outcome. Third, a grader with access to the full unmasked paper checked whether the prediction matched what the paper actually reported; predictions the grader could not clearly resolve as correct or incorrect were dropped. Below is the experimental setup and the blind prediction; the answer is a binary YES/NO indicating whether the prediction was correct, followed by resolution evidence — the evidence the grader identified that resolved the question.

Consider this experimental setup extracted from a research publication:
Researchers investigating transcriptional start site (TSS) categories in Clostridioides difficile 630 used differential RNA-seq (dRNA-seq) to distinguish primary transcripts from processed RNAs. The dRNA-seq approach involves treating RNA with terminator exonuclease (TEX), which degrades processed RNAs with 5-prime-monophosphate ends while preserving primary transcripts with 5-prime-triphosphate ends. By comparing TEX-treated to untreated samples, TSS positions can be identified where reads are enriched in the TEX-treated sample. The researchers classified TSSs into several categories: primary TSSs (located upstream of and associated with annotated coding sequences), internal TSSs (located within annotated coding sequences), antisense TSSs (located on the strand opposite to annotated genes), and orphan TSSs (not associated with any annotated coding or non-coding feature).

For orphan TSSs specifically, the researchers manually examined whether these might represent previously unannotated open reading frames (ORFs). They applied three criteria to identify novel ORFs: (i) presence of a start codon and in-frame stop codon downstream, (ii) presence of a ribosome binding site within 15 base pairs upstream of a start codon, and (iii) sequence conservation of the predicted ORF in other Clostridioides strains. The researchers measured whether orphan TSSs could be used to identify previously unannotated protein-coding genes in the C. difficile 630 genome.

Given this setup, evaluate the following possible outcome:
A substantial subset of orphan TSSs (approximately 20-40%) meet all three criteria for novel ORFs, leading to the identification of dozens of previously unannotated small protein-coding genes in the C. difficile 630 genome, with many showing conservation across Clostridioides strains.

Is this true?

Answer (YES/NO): NO